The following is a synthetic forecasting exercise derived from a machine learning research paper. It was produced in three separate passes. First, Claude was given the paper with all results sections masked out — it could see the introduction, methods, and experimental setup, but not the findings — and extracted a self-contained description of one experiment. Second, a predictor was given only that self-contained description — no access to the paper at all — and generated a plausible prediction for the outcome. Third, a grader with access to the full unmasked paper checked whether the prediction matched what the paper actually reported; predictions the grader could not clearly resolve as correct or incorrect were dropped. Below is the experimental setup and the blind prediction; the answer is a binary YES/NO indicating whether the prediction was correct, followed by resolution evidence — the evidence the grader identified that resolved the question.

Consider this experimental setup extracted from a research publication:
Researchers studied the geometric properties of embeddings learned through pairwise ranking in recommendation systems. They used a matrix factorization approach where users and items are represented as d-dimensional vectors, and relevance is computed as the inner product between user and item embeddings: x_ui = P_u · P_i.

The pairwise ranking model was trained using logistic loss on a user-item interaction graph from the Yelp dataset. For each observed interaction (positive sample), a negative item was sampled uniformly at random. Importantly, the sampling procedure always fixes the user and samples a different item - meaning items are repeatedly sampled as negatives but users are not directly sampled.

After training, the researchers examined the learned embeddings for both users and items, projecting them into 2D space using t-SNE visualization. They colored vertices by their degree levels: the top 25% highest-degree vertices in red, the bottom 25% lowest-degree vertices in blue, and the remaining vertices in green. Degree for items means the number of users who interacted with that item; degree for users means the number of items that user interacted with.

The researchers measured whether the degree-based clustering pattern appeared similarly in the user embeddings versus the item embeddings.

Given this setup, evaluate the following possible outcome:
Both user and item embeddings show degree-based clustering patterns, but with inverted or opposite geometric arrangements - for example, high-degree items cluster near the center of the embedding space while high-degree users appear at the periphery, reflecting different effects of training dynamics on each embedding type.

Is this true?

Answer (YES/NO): NO